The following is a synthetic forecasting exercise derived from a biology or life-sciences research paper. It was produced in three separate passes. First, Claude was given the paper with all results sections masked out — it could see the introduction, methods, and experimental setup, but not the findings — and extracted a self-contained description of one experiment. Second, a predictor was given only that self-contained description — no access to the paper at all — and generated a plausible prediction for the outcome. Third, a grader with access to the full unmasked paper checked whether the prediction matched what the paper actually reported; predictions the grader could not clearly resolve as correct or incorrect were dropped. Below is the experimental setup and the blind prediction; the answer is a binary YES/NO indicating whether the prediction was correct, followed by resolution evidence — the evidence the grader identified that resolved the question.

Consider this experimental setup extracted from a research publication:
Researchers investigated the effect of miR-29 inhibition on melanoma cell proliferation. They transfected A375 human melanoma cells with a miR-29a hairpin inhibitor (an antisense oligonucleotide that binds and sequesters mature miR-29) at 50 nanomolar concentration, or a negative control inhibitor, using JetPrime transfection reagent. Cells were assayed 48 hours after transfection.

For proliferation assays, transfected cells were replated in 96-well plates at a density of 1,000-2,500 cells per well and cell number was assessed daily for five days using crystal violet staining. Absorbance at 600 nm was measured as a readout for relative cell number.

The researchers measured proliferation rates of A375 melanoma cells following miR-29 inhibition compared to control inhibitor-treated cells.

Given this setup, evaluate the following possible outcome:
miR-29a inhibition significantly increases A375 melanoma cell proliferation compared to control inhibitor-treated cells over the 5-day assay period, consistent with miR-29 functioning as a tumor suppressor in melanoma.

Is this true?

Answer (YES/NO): NO